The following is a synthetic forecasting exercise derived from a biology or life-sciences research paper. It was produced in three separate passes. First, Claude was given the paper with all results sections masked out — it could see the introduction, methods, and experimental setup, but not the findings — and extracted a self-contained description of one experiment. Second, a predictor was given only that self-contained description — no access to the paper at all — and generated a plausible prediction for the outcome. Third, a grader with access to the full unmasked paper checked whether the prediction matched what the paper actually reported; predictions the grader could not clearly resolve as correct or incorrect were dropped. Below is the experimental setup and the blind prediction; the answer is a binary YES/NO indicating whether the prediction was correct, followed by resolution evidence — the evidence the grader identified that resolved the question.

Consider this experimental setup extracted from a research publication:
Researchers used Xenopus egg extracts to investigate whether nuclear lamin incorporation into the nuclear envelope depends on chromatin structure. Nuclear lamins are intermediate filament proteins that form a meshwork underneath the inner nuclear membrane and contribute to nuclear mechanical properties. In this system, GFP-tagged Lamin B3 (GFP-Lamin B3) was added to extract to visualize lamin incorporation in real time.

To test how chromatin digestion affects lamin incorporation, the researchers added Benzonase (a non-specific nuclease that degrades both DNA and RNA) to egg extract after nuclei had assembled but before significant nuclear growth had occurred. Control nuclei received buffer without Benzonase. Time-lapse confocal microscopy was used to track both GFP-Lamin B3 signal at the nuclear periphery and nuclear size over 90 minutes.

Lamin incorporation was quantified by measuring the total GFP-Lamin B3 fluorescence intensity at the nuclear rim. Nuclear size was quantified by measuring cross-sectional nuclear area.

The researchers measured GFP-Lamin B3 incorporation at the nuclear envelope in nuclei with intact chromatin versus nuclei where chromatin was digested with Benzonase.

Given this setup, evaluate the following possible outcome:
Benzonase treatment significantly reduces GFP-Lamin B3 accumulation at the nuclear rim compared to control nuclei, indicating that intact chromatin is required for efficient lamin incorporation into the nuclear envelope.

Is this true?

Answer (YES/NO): YES